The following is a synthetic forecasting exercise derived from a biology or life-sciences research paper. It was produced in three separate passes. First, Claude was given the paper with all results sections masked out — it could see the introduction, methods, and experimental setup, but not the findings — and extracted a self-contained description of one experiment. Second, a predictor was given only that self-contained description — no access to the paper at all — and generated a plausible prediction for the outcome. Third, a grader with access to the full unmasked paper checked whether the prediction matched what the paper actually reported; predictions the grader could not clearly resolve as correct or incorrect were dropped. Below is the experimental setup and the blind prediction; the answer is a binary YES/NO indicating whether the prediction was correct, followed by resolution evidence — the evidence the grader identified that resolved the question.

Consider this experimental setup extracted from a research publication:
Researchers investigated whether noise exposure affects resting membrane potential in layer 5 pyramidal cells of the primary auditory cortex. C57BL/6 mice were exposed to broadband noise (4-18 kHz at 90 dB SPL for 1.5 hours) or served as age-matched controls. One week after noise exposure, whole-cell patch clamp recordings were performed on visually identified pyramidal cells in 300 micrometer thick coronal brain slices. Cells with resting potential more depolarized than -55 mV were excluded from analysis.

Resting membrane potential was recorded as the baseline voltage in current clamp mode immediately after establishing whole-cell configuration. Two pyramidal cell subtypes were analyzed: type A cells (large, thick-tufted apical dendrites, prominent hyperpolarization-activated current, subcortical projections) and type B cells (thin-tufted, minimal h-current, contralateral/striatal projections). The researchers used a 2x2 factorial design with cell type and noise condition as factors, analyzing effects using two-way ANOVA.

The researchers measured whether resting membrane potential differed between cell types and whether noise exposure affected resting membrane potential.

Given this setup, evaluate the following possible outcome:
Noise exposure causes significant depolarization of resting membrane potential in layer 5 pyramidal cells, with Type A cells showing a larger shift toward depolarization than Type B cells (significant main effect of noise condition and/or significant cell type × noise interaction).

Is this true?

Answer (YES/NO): NO